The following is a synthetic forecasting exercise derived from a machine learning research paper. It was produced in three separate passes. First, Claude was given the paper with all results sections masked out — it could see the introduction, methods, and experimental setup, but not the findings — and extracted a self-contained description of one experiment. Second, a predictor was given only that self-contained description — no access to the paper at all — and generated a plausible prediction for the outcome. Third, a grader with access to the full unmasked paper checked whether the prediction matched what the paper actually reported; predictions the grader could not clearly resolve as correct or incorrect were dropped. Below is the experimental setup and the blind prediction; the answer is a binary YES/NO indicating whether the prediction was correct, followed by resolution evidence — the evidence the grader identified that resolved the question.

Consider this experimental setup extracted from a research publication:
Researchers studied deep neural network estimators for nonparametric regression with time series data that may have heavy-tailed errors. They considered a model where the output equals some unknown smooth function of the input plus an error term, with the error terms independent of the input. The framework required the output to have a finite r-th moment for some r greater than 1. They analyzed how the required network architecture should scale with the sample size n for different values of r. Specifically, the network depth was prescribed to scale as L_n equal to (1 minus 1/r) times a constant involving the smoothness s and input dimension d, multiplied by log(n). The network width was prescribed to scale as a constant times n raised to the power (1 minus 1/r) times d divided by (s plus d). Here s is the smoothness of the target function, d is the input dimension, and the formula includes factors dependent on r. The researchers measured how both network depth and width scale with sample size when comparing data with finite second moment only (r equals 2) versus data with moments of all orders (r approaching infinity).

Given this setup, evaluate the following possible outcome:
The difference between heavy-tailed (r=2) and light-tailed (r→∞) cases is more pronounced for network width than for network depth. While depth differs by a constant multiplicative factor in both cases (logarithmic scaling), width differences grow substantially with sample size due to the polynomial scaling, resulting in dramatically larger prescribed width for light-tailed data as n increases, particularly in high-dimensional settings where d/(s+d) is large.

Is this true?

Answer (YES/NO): YES